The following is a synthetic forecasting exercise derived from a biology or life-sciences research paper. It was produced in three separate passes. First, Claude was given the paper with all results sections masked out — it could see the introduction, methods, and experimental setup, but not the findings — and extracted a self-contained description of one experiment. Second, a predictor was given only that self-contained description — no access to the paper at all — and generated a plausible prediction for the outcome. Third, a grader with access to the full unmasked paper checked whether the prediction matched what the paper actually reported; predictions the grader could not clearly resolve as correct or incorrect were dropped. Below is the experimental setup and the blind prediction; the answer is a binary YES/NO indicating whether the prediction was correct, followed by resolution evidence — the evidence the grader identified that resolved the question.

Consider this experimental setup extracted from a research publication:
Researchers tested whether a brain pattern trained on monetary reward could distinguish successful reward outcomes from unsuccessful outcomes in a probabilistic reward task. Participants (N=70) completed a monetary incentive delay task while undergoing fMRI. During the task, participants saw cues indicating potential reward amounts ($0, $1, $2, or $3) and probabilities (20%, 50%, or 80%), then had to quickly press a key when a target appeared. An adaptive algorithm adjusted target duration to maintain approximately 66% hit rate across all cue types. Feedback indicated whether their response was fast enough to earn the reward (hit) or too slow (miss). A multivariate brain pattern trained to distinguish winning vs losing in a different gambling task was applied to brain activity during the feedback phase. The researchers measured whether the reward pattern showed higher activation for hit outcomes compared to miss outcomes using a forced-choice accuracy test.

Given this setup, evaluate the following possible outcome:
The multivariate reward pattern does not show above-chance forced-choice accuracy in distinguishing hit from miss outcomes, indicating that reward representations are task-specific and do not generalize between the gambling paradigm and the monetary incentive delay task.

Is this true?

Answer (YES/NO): NO